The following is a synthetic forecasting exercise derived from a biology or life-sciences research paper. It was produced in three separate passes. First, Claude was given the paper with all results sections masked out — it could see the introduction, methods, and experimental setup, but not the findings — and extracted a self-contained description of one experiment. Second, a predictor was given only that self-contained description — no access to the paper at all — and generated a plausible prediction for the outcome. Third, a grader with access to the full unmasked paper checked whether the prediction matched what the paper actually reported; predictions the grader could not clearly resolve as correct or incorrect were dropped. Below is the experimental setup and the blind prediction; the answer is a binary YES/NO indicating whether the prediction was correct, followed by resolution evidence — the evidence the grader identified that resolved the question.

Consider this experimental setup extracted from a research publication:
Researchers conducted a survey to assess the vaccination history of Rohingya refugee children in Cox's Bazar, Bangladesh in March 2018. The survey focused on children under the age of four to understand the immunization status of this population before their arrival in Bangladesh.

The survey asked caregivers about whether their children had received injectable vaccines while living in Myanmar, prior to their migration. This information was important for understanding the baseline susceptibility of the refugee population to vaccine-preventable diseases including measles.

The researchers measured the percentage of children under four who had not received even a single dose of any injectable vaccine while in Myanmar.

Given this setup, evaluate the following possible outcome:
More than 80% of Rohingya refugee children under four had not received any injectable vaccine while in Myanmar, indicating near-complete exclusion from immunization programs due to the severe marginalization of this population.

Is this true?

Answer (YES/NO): NO